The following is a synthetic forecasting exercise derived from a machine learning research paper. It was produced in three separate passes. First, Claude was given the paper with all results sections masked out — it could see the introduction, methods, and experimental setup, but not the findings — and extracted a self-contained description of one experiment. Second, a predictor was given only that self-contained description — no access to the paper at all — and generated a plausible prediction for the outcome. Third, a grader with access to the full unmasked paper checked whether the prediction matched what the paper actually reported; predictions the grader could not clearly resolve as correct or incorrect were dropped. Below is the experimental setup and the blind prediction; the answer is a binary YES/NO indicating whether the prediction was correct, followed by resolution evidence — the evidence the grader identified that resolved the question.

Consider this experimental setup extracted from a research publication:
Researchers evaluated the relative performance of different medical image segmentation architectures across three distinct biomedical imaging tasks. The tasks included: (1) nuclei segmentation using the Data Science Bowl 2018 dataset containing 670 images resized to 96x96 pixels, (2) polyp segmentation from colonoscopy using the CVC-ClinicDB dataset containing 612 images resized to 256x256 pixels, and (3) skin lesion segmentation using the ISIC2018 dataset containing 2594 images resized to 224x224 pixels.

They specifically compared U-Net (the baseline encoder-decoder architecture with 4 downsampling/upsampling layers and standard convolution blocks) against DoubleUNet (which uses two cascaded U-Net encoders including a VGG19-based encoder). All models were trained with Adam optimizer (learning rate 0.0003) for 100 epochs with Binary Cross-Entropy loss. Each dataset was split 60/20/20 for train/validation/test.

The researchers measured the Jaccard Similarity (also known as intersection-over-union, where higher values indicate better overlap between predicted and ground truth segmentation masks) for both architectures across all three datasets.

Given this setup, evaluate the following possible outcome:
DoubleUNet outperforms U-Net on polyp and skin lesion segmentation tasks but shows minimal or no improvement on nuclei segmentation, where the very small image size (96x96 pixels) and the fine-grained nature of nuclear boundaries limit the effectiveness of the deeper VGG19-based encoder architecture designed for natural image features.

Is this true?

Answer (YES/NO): YES